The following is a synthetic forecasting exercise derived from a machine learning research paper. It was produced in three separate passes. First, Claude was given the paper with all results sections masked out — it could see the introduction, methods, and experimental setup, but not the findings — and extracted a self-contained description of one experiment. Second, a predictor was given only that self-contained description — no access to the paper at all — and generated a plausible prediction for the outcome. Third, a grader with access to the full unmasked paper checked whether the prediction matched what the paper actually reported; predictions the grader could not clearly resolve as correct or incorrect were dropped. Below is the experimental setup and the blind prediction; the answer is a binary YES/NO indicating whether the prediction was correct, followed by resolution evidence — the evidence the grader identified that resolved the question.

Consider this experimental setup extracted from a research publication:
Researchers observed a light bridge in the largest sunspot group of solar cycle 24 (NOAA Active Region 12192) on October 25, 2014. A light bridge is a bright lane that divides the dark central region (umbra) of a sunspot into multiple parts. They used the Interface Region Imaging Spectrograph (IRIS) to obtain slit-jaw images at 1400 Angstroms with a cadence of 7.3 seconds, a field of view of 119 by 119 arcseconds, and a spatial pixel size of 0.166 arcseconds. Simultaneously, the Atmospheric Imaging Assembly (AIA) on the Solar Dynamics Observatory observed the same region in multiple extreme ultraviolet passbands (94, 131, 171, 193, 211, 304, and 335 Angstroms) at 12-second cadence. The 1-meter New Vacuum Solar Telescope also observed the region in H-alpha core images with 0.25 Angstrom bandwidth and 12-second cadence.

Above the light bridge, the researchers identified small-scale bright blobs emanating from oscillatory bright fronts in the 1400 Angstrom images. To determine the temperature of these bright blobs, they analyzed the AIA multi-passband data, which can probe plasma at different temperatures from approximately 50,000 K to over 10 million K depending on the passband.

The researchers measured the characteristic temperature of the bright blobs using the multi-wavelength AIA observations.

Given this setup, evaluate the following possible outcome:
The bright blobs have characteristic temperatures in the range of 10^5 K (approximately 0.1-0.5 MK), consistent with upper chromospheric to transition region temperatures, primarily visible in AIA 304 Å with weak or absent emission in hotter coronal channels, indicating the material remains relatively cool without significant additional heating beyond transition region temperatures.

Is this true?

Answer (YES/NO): NO